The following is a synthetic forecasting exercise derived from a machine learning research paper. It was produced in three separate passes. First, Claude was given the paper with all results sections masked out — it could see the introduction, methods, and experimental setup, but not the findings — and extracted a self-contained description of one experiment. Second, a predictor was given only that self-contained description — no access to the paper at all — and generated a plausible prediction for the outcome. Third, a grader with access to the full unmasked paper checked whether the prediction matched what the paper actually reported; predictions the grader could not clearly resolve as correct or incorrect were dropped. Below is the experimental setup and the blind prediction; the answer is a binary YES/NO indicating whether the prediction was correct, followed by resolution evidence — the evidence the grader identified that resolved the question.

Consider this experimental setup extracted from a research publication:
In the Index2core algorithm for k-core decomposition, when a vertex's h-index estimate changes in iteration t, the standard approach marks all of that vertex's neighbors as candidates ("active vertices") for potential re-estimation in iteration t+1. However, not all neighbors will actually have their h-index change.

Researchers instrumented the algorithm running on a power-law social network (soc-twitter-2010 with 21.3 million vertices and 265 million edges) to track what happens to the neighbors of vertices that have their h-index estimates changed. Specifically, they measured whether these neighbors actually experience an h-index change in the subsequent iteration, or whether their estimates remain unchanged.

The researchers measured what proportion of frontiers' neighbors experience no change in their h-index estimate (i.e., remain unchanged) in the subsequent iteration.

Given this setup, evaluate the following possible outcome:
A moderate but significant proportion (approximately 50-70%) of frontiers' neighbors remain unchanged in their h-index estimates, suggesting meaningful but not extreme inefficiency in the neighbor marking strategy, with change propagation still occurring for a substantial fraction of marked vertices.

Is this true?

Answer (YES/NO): NO